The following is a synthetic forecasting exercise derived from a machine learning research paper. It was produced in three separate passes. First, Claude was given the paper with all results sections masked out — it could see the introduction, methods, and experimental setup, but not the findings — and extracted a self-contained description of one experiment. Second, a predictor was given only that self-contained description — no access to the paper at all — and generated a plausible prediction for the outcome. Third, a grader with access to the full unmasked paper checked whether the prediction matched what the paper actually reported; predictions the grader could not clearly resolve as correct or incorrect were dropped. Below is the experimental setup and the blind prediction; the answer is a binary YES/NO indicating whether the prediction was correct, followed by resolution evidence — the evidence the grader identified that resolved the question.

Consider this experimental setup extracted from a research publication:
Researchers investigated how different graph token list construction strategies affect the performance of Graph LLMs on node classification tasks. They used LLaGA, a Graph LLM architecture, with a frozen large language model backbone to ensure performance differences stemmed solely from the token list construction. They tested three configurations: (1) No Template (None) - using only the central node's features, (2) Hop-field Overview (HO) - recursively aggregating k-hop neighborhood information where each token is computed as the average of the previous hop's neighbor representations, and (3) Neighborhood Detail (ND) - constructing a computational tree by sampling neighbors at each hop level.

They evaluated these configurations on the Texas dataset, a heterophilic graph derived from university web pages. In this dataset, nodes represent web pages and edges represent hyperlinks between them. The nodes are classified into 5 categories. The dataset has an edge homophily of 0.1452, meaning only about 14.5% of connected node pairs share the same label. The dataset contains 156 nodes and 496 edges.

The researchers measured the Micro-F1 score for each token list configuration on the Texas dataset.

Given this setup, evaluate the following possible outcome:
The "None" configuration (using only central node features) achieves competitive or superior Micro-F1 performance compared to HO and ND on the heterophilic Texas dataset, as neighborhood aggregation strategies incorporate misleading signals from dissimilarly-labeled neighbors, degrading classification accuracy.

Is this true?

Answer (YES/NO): YES